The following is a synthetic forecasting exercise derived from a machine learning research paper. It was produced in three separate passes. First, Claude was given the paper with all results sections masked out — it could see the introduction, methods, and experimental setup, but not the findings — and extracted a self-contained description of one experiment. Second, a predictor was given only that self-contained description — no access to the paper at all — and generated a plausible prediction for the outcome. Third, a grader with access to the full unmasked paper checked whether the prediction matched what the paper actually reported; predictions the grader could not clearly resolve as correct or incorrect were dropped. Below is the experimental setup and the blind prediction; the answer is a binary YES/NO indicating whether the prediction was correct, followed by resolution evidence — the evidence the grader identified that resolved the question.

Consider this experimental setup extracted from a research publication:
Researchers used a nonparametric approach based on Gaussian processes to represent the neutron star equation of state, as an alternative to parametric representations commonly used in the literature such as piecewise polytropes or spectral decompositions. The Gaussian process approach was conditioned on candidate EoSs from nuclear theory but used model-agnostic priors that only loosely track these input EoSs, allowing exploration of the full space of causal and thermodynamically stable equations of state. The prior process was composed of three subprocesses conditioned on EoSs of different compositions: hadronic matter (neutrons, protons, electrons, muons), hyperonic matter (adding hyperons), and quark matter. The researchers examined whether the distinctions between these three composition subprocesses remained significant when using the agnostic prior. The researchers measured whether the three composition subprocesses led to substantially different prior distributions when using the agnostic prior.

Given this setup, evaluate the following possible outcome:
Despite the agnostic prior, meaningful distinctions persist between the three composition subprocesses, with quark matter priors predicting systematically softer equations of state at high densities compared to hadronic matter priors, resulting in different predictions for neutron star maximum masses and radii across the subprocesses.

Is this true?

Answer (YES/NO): NO